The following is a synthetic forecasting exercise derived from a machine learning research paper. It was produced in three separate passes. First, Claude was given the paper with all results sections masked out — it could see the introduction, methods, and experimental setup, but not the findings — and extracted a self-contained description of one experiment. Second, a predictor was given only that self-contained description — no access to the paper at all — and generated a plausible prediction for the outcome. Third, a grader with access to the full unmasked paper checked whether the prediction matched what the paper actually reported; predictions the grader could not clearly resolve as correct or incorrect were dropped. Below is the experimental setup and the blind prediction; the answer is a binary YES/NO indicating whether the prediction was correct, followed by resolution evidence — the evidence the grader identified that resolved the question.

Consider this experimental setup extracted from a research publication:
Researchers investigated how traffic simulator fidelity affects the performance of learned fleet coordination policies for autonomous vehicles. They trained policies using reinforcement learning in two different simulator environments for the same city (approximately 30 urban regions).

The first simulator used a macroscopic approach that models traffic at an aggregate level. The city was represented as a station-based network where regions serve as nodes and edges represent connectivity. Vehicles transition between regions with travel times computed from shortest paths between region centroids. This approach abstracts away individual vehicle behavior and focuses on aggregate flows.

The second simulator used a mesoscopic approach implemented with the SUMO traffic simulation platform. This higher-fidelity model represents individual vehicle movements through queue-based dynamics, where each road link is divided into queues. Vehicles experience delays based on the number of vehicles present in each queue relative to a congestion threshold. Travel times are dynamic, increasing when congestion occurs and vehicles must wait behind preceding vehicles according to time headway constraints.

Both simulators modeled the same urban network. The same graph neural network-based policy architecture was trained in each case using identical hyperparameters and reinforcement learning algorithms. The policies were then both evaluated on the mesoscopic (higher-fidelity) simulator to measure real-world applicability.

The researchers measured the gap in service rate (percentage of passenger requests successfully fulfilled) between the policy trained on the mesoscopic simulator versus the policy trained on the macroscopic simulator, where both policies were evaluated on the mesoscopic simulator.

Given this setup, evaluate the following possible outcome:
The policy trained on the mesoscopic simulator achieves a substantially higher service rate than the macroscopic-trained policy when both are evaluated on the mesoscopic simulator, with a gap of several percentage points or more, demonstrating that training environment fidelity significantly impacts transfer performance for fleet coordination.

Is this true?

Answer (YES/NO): NO